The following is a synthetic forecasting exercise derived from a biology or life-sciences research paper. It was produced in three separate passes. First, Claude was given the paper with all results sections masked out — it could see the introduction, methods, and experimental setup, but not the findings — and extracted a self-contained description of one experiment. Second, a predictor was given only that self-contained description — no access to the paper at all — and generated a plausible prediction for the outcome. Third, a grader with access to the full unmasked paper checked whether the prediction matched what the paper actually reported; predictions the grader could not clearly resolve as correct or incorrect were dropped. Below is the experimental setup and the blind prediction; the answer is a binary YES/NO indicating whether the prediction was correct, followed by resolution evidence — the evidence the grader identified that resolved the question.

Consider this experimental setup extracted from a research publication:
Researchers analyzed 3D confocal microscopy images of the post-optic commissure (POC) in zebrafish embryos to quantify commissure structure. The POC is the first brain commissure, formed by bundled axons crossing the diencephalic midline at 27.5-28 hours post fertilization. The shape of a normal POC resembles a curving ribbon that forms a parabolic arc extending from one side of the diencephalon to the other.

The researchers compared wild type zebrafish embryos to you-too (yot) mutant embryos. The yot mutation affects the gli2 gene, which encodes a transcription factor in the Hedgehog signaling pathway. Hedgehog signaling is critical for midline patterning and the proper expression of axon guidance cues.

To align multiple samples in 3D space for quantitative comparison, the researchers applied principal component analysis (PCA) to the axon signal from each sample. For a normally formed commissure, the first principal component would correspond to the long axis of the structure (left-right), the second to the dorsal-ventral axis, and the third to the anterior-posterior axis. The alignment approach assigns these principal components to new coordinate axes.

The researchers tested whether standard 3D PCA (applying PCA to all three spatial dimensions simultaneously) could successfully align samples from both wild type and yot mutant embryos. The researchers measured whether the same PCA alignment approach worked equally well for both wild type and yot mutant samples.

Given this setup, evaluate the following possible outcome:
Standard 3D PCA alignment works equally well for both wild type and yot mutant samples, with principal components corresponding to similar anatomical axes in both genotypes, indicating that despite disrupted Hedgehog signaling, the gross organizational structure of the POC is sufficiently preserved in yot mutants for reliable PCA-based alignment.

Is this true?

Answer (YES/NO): NO